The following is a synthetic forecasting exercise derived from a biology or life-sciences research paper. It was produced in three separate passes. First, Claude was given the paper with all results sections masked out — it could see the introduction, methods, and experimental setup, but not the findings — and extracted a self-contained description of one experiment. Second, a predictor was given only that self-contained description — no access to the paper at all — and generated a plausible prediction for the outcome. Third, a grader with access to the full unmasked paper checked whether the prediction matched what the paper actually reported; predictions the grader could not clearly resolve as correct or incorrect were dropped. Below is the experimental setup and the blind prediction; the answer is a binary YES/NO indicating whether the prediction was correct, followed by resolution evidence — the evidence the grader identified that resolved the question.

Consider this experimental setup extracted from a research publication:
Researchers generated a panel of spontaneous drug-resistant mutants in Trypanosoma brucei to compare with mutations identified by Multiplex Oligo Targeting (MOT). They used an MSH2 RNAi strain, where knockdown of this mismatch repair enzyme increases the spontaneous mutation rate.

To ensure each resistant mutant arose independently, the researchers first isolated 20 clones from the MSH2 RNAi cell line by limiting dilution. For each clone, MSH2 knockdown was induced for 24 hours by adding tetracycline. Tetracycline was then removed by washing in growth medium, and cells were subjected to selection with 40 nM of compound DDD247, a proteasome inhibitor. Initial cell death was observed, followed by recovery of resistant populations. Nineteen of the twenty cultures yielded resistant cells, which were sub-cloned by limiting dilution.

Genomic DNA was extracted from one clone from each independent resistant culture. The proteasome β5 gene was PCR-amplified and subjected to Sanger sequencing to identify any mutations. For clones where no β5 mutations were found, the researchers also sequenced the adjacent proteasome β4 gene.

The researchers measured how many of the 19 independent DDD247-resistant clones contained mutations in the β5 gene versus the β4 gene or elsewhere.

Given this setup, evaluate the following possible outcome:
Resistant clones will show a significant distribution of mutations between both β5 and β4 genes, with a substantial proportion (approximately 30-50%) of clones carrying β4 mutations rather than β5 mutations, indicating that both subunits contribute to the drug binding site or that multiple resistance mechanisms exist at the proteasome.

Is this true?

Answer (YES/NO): NO